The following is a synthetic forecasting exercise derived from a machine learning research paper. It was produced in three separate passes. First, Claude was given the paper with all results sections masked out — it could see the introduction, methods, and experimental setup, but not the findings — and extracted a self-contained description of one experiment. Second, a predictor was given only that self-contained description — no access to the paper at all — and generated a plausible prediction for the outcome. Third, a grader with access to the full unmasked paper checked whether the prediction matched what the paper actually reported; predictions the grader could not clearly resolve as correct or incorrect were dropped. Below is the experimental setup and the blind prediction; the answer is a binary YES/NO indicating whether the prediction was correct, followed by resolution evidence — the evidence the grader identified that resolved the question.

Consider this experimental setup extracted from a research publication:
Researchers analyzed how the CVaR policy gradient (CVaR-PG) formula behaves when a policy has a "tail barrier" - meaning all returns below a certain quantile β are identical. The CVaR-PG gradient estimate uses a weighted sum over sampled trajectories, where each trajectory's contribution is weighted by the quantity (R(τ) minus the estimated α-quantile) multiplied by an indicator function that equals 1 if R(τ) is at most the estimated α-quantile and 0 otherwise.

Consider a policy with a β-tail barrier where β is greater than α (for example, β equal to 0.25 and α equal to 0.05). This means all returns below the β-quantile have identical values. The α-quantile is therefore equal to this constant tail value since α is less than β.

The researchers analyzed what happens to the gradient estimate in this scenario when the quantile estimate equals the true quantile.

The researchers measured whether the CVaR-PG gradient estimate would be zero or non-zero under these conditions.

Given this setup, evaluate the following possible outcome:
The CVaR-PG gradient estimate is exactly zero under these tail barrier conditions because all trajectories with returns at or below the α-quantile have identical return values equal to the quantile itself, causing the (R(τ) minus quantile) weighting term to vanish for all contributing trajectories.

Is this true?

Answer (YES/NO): YES